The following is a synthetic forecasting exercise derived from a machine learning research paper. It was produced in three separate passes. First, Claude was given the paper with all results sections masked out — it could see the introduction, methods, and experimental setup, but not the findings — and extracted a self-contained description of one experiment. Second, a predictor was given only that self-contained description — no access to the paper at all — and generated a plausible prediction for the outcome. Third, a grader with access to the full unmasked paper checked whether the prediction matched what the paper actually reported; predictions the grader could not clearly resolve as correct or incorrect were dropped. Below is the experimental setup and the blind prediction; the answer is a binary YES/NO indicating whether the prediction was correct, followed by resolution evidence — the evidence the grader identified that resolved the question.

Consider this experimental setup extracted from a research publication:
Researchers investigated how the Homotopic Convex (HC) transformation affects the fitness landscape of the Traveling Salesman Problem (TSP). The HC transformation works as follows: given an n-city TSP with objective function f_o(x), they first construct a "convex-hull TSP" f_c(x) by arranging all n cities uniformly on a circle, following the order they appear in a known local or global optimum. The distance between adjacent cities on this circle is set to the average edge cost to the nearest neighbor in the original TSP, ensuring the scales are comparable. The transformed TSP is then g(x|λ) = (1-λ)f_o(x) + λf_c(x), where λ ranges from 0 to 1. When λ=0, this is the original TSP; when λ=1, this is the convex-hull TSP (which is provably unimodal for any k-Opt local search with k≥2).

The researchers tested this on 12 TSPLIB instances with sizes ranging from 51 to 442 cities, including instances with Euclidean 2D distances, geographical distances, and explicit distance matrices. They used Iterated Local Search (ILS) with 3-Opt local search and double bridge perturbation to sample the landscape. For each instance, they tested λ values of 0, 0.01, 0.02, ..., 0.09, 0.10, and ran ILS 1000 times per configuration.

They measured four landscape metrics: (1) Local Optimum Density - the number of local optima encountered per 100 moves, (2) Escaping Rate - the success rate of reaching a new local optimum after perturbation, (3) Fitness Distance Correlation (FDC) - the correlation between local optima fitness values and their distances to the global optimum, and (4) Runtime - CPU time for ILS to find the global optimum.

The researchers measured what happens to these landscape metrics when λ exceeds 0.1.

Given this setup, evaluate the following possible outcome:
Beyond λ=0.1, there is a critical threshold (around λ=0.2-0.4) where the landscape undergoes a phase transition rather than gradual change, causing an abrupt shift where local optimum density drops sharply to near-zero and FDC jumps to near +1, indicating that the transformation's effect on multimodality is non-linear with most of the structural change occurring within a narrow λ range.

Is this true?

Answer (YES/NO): NO